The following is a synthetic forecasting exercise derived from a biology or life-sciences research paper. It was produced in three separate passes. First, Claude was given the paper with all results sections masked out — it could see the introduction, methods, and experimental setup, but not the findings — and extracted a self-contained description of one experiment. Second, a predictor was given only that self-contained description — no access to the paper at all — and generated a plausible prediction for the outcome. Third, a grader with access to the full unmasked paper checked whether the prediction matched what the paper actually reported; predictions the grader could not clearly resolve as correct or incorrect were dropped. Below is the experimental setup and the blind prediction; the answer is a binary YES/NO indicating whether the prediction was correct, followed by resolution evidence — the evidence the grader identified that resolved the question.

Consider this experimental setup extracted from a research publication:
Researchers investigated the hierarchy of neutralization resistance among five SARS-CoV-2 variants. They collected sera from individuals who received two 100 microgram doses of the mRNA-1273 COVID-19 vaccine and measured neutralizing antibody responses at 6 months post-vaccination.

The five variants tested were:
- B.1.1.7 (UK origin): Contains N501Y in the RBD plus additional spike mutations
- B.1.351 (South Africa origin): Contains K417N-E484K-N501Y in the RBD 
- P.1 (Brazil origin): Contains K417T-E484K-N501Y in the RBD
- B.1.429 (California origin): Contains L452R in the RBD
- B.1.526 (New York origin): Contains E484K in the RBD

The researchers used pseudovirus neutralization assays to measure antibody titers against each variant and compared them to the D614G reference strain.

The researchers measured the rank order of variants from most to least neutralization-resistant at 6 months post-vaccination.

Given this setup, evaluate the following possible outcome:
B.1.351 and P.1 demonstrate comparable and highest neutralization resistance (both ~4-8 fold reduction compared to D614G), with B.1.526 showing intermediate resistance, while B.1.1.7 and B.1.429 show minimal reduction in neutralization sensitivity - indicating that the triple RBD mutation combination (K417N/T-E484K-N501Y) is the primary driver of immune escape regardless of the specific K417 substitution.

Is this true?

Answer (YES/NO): NO